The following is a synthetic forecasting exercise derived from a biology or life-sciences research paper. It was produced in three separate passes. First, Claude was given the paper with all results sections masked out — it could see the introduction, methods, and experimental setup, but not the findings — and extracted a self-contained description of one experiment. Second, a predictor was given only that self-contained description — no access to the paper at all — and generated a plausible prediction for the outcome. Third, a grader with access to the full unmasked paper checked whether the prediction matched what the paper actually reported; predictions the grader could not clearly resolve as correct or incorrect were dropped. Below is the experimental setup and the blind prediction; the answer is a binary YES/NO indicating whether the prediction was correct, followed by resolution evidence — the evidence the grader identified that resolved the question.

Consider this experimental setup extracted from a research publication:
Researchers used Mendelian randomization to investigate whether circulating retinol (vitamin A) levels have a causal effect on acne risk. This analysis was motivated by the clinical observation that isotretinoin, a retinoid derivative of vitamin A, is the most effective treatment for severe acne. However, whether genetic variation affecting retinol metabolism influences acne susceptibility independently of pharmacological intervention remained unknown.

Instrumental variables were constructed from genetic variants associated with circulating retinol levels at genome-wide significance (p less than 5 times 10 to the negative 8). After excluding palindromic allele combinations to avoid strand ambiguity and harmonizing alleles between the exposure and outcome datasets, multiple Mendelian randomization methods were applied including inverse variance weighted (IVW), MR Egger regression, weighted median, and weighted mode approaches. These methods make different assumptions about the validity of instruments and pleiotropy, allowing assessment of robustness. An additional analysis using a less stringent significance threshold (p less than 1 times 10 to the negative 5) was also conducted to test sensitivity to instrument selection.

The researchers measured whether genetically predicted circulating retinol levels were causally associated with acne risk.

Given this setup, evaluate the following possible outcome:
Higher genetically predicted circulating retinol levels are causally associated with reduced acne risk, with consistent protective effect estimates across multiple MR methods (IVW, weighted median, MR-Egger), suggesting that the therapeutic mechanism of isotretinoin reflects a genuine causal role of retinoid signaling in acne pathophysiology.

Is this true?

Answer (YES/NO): NO